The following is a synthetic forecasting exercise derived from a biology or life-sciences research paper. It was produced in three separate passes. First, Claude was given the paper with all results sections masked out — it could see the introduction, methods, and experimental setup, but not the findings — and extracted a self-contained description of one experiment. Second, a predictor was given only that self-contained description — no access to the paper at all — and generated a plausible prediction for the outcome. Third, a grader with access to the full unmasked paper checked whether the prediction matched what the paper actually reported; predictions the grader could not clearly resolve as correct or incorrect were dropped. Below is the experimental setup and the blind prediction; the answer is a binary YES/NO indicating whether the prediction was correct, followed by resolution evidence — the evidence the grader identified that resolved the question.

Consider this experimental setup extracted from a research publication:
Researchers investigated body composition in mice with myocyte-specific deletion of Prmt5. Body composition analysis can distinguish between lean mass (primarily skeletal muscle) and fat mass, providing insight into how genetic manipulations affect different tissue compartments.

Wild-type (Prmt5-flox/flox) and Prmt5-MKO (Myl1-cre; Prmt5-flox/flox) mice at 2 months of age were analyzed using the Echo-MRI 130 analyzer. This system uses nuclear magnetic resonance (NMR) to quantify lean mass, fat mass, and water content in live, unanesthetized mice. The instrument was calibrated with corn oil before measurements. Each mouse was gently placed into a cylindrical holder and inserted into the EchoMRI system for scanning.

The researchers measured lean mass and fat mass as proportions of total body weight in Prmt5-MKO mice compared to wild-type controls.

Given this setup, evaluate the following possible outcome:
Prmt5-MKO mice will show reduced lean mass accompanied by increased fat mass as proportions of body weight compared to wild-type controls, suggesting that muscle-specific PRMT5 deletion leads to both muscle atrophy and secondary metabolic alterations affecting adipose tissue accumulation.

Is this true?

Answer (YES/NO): NO